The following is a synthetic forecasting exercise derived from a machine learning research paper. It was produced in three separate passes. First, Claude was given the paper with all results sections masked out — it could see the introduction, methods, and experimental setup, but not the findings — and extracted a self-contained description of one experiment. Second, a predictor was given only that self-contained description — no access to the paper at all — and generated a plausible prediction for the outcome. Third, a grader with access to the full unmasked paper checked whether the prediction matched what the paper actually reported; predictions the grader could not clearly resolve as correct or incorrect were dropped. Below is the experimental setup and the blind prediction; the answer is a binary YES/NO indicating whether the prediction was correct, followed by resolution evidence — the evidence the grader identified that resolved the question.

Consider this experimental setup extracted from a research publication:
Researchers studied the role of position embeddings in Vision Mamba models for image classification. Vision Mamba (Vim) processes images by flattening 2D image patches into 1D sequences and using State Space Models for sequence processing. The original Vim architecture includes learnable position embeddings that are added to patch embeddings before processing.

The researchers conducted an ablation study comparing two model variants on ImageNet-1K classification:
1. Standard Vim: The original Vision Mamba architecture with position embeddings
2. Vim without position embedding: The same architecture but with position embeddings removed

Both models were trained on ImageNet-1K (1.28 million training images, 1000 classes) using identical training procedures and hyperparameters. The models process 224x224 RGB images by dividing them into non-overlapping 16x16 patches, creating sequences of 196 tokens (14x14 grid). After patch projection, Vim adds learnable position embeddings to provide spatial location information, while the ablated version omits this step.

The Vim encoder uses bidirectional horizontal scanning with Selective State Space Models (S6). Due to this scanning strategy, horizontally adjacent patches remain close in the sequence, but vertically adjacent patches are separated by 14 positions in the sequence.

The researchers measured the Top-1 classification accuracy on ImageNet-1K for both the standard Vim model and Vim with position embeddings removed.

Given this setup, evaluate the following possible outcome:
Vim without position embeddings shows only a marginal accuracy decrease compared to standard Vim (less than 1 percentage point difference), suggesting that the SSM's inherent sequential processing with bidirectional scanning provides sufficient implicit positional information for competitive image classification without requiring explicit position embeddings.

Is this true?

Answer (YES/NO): NO